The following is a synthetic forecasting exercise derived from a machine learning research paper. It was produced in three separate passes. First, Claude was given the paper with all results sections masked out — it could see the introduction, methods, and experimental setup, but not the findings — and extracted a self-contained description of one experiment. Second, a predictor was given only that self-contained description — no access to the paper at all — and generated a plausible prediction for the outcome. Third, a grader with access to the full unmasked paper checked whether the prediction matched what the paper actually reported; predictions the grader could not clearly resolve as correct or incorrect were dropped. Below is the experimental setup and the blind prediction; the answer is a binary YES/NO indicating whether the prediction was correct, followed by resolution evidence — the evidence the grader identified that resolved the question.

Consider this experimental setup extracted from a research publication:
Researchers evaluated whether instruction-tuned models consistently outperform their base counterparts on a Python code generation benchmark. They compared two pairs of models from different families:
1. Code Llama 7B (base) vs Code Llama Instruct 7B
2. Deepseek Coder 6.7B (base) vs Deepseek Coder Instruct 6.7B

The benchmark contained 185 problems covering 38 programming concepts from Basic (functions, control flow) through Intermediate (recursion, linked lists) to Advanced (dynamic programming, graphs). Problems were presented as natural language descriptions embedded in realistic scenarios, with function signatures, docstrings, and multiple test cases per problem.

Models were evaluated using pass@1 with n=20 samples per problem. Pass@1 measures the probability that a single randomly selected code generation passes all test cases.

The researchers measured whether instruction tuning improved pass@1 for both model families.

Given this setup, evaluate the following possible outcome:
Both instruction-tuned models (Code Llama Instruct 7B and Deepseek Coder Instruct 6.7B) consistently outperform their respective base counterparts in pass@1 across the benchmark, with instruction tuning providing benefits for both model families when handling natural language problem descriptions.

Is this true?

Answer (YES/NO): NO